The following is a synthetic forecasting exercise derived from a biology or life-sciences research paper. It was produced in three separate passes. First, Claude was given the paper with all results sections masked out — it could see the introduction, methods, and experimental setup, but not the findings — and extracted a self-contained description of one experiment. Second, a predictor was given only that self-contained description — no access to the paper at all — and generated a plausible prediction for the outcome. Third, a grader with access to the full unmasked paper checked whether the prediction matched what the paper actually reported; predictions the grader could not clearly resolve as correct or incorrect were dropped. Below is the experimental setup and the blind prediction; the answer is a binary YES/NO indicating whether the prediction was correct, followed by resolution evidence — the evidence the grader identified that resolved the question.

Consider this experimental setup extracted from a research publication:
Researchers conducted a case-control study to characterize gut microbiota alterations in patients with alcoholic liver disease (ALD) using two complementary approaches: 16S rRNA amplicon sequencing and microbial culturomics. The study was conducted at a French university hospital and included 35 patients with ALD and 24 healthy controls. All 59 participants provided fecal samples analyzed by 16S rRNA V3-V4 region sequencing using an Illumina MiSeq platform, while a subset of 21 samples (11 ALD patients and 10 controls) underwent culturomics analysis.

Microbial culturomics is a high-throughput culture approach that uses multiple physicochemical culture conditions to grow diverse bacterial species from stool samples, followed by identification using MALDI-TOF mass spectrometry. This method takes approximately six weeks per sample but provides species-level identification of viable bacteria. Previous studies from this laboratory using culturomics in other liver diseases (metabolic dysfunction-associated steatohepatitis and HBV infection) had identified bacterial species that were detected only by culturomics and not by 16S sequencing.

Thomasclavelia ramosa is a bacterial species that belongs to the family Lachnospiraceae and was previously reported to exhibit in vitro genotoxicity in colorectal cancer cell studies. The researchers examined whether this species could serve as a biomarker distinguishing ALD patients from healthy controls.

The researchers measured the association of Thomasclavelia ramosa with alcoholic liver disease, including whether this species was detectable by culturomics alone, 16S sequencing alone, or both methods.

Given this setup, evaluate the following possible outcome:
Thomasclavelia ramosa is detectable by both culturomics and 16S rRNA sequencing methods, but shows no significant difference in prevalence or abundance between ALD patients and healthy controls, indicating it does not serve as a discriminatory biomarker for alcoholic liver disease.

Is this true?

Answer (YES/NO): NO